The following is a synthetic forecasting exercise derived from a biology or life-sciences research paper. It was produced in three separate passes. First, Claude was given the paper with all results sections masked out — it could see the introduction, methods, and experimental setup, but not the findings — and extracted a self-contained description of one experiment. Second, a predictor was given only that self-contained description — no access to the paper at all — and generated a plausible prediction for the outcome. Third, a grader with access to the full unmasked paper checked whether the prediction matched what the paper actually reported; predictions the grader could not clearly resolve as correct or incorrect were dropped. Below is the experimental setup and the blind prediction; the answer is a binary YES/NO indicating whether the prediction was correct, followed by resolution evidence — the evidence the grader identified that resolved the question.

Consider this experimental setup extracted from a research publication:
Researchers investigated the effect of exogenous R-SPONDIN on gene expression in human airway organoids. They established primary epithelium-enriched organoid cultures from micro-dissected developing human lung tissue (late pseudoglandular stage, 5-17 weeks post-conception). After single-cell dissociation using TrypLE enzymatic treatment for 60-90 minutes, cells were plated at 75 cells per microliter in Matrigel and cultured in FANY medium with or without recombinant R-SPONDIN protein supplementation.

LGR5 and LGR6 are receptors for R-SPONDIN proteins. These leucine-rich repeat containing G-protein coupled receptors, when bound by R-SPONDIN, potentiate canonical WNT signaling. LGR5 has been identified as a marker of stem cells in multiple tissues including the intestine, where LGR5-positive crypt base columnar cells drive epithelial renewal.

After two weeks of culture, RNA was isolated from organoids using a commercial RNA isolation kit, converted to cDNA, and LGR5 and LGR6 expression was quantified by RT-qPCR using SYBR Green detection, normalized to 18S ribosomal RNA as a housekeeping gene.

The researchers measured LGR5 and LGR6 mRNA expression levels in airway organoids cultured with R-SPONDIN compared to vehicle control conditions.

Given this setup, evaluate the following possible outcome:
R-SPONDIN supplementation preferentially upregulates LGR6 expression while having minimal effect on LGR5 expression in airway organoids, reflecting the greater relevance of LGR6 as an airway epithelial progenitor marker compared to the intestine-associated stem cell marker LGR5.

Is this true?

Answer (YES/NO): NO